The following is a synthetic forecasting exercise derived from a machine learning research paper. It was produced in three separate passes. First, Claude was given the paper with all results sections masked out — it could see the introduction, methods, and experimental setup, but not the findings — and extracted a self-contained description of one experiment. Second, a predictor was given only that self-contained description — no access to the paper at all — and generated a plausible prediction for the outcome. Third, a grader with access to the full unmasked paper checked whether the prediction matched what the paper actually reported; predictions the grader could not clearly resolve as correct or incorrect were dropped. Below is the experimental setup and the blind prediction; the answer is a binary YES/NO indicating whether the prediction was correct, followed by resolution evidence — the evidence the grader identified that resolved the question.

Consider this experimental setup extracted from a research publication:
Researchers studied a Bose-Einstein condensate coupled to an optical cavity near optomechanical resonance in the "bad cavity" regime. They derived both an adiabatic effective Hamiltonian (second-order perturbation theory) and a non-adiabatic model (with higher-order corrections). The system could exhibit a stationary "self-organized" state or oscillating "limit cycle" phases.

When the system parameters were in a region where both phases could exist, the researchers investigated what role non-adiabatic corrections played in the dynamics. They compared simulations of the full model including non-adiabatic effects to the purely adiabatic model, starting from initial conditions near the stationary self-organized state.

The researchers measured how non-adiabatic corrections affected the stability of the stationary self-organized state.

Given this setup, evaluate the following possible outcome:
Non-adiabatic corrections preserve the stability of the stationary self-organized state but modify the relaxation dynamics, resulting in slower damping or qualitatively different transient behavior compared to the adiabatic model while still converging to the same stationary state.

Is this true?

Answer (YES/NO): NO